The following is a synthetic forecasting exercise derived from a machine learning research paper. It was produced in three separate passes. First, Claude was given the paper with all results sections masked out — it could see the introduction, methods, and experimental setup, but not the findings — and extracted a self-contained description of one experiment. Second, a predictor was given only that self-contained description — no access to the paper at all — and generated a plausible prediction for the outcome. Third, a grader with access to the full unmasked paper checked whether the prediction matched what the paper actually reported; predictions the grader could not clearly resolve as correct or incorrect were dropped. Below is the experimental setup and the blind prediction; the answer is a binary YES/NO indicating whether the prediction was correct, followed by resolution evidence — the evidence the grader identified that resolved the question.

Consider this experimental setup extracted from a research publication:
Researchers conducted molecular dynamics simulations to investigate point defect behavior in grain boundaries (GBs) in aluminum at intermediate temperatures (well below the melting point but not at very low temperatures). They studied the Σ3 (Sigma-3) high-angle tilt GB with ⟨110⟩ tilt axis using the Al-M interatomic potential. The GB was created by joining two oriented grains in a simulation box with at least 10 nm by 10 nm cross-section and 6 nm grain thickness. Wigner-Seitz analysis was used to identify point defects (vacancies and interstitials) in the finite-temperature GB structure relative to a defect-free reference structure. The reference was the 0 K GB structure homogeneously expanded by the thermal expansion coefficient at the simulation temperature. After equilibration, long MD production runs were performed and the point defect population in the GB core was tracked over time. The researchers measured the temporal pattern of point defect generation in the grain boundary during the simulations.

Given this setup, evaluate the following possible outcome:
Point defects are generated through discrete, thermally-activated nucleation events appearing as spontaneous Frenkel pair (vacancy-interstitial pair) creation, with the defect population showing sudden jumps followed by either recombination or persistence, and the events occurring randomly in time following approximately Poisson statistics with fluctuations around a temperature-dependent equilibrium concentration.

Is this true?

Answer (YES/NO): NO